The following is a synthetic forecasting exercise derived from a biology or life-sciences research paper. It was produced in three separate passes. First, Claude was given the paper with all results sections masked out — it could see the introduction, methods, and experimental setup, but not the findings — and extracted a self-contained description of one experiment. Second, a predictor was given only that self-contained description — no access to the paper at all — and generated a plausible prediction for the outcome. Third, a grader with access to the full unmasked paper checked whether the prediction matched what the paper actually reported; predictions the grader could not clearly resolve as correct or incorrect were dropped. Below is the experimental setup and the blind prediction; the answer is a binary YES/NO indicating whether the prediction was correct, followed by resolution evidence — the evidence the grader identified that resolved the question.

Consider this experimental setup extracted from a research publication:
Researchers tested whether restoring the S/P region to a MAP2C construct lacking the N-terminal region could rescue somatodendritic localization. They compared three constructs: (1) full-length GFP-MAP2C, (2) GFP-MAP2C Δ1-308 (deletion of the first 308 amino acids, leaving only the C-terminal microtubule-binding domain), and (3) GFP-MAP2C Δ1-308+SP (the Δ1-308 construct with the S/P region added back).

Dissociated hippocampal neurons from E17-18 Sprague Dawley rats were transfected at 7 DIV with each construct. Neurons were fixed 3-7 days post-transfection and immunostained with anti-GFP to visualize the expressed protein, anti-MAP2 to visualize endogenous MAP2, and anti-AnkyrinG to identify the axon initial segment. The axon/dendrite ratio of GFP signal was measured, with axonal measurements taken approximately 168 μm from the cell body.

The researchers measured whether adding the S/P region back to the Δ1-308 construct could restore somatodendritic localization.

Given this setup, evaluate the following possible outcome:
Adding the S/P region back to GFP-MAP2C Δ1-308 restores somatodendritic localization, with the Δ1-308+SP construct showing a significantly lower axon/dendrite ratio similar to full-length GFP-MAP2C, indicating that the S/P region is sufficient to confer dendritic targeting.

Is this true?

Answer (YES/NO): YES